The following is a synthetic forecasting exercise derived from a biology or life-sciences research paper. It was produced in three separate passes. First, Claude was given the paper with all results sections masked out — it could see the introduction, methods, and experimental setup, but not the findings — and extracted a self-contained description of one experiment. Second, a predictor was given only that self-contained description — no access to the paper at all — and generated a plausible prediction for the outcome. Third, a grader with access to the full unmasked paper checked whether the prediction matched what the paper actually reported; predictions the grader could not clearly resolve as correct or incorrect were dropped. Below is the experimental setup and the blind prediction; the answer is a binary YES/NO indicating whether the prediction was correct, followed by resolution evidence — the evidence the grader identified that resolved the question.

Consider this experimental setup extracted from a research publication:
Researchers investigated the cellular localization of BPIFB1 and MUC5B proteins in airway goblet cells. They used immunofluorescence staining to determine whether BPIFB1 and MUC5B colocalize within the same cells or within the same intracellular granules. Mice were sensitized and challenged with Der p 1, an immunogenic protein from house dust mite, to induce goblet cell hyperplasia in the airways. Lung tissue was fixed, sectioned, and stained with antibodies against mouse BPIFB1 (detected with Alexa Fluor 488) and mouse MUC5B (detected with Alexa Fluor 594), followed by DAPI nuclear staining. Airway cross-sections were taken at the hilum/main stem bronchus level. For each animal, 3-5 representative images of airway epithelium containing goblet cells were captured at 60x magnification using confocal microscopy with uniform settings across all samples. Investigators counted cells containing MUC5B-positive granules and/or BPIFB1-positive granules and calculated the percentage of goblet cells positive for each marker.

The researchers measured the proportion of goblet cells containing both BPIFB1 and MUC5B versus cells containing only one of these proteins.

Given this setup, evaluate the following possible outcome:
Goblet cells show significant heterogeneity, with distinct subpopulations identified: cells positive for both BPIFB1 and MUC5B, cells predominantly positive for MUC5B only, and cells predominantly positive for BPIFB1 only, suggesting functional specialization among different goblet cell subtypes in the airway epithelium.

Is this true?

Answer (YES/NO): NO